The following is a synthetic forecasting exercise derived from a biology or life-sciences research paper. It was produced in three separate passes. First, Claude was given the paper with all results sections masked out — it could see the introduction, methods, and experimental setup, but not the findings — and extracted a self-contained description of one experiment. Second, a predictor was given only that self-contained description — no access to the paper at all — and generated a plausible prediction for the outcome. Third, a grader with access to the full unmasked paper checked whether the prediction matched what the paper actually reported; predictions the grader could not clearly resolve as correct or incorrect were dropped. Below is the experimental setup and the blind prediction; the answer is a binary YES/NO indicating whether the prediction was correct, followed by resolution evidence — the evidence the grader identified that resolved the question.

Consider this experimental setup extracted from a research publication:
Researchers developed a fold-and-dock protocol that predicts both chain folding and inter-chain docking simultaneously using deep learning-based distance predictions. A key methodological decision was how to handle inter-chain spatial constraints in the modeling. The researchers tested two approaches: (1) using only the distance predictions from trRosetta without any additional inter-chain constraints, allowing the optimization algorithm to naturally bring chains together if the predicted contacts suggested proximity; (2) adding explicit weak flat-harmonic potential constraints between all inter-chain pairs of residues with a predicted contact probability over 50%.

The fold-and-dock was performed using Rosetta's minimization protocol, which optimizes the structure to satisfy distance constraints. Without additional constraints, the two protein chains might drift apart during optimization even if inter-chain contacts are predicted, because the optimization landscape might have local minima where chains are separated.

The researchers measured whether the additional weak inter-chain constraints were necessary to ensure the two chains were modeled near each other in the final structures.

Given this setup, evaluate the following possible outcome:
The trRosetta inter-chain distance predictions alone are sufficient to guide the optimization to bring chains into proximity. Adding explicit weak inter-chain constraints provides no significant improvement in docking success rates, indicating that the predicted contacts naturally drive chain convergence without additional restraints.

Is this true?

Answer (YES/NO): NO